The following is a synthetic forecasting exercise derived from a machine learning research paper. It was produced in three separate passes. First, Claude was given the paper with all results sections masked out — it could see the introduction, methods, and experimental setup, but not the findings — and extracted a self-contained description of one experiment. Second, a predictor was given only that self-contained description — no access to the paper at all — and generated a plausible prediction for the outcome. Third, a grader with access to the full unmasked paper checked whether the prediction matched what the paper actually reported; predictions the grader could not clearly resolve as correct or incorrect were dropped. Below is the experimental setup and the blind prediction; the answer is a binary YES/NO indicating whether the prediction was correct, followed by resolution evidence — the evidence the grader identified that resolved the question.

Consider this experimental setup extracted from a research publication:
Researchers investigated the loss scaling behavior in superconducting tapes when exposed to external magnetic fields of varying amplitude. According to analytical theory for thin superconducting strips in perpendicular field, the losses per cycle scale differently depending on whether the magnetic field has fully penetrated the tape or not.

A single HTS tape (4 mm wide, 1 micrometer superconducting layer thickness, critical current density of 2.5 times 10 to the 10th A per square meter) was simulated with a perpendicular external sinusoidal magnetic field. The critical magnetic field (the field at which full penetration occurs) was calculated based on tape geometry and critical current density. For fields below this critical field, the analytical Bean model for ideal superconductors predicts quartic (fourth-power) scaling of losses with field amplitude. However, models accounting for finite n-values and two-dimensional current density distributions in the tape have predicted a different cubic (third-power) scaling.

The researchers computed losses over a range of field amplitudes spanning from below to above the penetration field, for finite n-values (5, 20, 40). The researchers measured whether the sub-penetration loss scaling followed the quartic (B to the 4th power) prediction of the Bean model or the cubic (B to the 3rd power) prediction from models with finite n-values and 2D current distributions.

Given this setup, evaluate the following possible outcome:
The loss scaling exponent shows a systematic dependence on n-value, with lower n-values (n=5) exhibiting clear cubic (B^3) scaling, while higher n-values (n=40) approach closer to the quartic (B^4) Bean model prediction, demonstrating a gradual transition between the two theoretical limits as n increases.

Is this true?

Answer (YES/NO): NO